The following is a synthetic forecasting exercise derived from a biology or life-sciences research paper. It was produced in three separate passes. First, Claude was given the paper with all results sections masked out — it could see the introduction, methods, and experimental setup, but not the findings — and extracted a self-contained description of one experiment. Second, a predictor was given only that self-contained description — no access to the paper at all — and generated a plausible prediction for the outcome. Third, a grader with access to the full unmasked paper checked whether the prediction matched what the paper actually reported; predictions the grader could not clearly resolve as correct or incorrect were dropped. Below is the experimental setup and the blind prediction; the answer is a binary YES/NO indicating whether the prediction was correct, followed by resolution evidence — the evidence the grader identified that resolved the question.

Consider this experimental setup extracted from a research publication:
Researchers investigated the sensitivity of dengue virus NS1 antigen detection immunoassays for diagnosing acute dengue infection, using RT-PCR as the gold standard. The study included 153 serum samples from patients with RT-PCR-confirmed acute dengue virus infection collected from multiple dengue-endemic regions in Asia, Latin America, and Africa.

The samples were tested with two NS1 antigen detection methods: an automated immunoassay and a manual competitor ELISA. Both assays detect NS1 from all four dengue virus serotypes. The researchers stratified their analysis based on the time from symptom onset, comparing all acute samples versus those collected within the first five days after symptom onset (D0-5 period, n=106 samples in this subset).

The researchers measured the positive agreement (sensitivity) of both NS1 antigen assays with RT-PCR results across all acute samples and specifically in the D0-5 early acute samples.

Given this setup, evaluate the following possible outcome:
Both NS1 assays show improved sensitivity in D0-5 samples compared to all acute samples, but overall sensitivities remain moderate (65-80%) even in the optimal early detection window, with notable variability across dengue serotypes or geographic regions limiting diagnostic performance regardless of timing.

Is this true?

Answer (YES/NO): NO